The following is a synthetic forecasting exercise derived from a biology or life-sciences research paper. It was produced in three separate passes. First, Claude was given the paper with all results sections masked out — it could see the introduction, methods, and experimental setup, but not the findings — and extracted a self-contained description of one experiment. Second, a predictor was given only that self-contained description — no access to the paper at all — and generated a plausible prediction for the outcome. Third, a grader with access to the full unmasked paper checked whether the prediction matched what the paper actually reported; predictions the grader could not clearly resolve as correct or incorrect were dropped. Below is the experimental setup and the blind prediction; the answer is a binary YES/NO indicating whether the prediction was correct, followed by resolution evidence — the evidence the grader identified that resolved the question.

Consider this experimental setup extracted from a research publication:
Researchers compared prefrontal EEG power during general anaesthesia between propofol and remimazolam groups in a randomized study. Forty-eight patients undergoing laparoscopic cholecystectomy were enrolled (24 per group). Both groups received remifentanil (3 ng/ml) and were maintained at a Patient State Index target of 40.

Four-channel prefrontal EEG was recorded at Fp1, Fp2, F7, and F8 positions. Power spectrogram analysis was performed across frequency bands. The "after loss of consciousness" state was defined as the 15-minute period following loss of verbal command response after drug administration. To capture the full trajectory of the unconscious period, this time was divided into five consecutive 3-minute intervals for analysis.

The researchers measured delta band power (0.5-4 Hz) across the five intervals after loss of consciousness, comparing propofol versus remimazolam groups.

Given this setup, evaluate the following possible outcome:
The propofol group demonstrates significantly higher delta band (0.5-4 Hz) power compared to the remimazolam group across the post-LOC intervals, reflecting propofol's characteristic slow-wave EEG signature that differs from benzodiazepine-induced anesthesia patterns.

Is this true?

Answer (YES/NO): NO